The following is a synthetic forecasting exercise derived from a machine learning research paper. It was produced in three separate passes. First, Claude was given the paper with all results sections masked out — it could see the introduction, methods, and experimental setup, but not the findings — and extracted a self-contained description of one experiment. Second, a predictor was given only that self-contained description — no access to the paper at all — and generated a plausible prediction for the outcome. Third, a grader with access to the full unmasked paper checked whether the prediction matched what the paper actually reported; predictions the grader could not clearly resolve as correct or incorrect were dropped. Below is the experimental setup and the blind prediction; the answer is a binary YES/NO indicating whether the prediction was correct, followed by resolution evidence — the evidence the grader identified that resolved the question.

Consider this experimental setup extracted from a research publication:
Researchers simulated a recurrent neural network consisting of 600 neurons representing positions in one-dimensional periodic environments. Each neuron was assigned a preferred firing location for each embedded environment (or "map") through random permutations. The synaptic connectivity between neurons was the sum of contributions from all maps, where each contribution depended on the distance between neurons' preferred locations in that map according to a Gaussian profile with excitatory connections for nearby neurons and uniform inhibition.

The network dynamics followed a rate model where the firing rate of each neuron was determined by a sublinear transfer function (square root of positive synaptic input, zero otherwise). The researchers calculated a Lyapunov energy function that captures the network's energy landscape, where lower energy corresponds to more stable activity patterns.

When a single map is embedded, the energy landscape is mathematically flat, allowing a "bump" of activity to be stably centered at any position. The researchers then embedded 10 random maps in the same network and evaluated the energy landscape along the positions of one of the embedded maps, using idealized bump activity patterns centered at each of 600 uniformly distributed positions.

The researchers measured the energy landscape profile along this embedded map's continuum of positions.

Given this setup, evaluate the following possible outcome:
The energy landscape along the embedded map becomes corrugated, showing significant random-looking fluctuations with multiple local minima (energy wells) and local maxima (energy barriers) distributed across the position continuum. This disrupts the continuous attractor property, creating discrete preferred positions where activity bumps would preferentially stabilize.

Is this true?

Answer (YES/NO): YES